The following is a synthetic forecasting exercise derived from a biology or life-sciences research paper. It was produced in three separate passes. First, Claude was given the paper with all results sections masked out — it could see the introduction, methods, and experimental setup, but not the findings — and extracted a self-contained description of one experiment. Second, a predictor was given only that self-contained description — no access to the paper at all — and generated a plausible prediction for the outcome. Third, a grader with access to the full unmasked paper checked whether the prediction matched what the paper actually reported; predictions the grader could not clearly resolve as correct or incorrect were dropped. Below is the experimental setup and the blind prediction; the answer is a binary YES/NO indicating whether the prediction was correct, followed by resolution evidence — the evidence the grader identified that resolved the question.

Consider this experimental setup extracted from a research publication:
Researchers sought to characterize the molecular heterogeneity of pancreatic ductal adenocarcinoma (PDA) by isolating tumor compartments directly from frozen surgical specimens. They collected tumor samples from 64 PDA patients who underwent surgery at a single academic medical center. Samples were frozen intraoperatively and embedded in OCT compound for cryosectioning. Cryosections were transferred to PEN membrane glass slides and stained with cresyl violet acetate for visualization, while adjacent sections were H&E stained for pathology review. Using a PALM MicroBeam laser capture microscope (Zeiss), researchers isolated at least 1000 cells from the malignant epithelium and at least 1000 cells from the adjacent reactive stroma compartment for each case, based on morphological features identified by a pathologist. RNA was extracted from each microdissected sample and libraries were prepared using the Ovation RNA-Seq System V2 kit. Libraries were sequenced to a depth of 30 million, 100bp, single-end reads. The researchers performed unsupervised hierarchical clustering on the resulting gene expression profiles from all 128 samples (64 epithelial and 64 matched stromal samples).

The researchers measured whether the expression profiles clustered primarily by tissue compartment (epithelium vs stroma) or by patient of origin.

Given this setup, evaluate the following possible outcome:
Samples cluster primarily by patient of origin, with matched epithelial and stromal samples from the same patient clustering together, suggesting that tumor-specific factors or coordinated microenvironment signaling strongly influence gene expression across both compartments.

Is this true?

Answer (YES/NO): NO